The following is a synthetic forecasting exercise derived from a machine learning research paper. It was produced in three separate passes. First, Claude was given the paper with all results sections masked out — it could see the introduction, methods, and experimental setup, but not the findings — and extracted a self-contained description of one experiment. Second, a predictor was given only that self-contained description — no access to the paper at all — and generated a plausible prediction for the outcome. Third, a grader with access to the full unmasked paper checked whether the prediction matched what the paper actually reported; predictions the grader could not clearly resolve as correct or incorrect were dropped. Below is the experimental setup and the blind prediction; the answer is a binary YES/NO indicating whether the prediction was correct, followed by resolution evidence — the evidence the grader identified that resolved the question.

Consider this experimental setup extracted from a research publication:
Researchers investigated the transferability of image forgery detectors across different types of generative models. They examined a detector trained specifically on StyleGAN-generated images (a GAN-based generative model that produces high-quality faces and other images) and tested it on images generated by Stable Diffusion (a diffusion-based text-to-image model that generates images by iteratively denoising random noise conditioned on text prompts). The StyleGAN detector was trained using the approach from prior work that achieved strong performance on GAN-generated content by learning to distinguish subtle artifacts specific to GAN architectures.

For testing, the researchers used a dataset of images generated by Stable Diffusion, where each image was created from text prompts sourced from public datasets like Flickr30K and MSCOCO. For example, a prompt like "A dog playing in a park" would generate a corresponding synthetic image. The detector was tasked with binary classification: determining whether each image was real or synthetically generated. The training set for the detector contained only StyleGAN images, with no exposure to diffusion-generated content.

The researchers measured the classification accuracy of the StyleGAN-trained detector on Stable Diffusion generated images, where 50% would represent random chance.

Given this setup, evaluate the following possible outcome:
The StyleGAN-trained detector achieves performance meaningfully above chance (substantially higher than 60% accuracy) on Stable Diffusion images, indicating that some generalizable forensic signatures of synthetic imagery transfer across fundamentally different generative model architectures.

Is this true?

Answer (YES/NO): NO